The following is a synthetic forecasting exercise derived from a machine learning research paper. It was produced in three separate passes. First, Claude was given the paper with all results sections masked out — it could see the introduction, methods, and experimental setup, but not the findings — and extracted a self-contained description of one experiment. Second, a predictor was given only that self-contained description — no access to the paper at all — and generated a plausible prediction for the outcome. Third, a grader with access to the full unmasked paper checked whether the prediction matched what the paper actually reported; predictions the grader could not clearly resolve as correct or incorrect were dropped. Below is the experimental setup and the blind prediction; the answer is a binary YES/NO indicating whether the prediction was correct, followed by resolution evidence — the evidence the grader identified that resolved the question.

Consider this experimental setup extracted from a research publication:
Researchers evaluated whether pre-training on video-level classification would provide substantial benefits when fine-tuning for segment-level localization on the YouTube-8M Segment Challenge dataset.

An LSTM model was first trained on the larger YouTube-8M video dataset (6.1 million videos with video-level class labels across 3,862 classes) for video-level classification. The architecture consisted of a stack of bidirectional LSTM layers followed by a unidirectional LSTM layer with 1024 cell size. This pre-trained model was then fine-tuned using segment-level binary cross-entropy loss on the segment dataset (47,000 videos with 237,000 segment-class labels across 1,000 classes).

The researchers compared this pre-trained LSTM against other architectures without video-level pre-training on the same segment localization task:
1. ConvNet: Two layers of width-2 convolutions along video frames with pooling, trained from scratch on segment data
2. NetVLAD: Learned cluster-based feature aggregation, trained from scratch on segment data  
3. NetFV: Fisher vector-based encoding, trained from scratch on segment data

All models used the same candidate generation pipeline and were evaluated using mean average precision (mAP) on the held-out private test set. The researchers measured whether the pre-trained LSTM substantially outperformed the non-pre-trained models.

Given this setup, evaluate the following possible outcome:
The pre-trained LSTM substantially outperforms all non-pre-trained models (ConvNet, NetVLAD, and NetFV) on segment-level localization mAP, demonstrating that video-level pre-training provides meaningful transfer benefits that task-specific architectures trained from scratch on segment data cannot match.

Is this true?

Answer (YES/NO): NO